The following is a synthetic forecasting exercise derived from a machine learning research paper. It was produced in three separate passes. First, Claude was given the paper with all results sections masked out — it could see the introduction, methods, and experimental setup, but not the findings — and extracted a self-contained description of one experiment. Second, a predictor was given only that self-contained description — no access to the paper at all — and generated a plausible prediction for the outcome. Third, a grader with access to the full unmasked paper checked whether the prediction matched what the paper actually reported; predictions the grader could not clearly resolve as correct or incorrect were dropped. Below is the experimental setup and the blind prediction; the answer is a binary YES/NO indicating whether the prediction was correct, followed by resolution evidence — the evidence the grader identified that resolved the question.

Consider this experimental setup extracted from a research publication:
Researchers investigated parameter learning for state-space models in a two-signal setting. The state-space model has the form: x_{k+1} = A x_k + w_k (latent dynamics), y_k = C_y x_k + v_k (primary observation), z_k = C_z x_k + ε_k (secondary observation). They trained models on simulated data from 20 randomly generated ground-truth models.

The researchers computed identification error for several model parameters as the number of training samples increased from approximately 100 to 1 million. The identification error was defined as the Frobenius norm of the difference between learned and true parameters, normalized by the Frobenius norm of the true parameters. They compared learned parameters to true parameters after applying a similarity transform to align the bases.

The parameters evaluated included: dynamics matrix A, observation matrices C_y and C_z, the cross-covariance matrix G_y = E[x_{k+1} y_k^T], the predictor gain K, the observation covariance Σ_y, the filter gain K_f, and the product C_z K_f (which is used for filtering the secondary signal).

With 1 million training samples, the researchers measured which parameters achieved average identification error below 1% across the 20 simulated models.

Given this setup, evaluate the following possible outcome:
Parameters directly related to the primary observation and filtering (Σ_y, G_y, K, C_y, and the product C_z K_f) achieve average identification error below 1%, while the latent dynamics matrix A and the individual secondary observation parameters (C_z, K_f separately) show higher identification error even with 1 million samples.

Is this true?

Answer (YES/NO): NO